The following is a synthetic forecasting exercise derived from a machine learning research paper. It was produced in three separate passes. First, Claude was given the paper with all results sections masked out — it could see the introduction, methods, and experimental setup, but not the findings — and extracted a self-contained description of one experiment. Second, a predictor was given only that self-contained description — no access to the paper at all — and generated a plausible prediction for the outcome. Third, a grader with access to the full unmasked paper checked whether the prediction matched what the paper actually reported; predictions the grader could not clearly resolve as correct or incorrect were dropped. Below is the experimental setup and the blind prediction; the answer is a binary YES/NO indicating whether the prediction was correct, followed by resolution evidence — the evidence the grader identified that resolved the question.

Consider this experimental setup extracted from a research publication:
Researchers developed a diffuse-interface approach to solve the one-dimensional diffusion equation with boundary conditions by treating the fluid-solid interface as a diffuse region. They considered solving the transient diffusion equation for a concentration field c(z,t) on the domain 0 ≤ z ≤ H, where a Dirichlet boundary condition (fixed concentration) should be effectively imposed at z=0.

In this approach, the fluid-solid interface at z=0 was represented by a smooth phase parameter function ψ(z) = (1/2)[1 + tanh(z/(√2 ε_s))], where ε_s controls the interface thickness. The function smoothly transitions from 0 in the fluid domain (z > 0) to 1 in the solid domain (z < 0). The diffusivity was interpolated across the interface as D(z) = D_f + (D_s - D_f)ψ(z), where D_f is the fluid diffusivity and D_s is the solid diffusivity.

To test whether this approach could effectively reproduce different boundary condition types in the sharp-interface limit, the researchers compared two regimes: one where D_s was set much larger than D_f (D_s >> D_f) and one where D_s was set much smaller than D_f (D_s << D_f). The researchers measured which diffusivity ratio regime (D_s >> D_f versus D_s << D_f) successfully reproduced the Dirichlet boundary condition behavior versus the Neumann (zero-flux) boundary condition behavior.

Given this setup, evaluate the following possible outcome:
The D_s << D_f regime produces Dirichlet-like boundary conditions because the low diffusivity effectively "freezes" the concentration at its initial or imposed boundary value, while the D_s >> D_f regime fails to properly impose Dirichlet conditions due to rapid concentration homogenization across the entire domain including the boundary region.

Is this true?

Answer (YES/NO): NO